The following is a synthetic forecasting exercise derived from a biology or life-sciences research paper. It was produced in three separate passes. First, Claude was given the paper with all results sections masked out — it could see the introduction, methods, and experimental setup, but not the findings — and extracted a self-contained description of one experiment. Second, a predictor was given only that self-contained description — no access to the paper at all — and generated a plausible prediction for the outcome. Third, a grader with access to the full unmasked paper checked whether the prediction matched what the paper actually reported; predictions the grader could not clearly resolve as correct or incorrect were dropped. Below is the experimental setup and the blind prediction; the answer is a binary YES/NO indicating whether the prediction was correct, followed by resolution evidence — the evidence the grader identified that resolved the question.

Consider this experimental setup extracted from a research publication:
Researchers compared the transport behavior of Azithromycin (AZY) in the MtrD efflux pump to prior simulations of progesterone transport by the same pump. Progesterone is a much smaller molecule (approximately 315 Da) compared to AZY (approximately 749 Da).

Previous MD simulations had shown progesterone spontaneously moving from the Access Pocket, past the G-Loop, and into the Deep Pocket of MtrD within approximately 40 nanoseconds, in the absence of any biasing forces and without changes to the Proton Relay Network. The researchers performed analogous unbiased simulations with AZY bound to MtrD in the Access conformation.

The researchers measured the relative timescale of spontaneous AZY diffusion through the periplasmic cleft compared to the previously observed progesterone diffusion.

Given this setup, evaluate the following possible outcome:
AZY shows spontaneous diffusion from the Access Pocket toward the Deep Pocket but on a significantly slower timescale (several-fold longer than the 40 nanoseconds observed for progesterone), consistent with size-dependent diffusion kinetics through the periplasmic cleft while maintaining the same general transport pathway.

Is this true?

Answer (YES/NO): YES